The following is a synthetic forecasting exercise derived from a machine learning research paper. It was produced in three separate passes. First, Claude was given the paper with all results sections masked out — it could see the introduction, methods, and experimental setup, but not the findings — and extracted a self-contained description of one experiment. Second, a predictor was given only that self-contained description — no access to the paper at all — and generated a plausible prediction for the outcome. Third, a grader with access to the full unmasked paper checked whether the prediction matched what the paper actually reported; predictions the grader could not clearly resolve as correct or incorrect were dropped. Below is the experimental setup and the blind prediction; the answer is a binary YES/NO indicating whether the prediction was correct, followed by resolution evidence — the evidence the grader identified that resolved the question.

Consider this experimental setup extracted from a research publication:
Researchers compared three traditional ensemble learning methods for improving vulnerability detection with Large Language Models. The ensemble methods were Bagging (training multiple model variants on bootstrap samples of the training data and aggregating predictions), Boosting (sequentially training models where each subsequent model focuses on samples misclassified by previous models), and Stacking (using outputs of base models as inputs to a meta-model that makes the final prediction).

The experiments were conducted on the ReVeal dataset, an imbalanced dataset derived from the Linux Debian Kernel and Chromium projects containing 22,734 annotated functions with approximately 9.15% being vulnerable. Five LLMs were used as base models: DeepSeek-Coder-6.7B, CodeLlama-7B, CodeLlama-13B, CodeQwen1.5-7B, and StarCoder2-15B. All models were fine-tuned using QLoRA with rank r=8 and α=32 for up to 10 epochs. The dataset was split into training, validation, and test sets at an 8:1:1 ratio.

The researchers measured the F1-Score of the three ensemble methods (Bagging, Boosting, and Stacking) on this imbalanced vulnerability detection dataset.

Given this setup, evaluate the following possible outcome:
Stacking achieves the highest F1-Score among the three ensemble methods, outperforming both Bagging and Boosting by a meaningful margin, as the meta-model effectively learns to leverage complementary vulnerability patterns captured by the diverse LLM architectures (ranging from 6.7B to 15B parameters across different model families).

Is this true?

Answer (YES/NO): NO